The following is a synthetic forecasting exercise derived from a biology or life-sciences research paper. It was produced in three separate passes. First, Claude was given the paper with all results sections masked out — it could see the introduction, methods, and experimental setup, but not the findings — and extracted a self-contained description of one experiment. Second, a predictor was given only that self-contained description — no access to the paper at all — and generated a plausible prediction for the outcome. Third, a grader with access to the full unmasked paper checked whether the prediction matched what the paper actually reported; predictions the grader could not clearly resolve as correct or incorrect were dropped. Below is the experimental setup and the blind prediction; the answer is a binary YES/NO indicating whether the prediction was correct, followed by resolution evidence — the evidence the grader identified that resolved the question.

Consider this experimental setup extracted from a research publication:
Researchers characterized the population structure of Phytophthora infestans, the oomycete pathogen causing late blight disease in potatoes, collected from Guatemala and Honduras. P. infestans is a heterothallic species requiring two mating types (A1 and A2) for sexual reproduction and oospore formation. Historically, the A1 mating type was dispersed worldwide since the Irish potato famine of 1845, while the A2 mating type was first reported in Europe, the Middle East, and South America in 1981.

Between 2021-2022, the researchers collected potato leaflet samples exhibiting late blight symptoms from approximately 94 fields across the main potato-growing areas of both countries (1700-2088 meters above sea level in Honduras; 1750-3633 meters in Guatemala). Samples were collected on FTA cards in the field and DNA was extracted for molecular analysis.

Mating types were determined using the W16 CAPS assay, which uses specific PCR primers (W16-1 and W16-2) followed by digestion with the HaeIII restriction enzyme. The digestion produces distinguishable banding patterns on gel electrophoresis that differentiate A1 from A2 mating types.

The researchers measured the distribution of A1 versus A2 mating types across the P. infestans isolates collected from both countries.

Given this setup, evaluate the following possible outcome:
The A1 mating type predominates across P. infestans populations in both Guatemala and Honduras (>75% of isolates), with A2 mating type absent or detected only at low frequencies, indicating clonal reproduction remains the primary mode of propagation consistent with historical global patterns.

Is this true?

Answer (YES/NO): NO